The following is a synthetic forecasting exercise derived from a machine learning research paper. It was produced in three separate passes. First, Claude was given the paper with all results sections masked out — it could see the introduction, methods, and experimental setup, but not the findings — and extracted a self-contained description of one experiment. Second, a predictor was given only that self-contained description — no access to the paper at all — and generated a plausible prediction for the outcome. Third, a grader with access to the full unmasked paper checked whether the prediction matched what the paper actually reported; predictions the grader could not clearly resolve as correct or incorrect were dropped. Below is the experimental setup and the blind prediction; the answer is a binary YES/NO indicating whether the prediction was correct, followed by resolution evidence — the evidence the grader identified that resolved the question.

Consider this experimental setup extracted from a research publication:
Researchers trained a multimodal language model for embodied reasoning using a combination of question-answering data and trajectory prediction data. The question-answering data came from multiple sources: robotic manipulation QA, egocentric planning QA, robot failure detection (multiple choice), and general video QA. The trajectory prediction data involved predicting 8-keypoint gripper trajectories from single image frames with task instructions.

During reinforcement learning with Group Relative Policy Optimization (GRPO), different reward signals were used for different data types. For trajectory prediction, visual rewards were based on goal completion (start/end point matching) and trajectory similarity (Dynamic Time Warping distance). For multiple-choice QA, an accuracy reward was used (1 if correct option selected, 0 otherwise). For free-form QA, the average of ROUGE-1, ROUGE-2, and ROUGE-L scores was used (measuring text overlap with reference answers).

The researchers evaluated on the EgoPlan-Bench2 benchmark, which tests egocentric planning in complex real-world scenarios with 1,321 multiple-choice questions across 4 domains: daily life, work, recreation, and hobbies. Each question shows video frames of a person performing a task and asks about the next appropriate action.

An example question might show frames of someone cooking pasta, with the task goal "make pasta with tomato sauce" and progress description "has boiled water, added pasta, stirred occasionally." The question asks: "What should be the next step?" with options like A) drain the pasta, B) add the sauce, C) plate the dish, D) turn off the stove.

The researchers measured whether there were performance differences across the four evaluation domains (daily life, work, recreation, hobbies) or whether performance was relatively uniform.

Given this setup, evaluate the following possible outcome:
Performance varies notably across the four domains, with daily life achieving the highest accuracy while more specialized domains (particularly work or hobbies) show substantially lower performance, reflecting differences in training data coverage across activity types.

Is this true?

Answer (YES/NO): NO